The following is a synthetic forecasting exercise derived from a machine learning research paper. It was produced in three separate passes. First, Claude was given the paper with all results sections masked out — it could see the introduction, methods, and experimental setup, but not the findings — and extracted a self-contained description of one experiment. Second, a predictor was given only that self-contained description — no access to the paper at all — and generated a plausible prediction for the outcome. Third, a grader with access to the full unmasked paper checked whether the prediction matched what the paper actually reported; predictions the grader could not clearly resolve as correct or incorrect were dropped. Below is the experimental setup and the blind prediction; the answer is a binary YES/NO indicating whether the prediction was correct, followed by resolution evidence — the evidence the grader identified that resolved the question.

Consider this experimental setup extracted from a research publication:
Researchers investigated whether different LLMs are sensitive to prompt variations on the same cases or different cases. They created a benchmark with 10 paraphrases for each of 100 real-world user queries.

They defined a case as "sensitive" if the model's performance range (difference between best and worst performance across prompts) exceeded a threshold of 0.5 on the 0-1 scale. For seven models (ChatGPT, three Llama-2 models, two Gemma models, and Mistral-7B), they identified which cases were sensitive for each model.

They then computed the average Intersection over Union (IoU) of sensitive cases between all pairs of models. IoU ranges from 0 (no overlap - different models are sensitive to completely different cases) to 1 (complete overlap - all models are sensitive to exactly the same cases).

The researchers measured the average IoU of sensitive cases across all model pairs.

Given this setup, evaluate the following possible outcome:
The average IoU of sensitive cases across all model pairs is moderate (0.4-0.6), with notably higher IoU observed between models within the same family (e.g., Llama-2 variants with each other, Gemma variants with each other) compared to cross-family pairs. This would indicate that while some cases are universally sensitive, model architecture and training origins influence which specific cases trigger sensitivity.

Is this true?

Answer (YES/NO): NO